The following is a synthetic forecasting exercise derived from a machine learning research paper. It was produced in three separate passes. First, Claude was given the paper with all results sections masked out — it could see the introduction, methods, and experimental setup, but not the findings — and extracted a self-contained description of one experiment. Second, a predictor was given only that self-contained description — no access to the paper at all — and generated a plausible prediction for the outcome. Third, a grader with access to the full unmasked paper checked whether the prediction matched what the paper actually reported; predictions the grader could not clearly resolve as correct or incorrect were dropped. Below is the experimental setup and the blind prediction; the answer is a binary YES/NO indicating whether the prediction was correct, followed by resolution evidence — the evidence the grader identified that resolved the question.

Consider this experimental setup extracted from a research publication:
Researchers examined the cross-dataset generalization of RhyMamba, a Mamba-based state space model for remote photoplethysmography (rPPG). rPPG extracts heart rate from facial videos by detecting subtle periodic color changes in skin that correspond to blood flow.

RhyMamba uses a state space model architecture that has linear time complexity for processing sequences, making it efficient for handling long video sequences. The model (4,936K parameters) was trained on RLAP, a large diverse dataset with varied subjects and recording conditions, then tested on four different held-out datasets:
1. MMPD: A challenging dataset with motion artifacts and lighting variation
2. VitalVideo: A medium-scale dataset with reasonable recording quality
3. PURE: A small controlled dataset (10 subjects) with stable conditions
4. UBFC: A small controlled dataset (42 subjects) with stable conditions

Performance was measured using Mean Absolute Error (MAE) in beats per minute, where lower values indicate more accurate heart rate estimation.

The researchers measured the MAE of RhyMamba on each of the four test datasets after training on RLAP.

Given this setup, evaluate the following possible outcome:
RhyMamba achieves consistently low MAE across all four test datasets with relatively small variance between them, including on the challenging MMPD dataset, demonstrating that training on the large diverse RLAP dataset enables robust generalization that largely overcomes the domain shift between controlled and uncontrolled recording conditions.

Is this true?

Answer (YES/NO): NO